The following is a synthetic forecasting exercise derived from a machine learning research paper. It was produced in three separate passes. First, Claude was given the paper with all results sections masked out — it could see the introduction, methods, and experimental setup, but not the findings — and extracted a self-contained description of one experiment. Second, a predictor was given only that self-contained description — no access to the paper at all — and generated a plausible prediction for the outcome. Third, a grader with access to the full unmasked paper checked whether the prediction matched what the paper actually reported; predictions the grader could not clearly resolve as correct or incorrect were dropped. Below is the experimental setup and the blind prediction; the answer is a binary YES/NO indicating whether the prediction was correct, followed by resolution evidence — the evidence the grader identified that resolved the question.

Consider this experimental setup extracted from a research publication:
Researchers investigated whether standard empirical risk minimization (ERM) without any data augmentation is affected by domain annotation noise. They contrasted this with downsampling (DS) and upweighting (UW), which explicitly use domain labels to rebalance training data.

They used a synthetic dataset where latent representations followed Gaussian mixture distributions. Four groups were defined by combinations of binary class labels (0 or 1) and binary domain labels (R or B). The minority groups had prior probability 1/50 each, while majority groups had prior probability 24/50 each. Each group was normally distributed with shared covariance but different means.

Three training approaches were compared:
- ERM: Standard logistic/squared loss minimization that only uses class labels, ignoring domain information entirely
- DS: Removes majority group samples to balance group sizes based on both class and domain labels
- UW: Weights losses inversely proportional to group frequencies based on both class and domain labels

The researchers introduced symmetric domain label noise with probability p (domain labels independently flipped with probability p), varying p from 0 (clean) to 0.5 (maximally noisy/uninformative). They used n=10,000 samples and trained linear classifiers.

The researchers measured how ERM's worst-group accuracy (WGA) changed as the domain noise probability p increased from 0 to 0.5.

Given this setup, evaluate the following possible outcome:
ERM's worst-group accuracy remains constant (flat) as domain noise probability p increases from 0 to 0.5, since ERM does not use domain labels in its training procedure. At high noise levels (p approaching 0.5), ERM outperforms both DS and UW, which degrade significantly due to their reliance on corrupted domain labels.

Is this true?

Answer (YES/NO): NO